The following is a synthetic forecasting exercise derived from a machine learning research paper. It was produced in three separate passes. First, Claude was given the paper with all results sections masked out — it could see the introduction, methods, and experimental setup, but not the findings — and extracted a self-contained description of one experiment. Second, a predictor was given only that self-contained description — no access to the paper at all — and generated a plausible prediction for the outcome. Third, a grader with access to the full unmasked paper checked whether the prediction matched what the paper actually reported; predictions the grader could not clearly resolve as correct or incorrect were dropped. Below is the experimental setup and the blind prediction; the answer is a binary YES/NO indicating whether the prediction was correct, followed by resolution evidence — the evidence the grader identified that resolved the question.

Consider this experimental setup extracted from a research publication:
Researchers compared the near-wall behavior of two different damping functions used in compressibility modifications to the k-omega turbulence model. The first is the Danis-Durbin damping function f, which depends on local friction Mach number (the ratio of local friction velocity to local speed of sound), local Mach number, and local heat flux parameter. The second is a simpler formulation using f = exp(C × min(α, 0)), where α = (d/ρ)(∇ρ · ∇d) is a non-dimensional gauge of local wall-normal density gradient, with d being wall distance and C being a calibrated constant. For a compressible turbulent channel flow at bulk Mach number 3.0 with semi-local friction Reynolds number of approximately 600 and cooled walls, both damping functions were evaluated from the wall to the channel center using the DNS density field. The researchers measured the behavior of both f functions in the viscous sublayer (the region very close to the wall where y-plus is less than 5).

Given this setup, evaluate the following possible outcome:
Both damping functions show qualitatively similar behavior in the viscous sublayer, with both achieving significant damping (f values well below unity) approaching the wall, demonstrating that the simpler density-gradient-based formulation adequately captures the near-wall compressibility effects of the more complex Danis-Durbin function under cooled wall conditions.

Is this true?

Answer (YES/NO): NO